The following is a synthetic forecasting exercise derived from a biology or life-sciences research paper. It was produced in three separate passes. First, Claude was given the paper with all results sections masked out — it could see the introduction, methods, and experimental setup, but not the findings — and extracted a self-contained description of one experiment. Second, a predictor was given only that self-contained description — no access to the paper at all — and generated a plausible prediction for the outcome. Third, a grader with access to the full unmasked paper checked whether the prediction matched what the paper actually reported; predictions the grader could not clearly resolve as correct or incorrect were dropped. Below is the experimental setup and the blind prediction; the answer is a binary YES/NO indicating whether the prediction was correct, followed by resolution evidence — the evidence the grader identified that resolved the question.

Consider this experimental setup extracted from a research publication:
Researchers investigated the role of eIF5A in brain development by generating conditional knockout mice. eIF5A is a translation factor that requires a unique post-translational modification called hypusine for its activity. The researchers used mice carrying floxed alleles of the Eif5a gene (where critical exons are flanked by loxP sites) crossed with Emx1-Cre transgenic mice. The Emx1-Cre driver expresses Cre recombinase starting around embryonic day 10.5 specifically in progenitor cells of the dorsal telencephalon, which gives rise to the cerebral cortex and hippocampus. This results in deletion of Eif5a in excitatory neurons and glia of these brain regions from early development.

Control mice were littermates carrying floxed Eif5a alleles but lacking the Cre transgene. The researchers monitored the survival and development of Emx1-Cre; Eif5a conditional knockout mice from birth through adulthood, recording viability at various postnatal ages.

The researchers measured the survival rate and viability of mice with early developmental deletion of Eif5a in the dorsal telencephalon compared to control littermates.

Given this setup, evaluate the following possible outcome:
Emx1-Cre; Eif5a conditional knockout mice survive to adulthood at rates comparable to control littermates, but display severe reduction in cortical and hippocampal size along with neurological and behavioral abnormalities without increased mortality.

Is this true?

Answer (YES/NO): NO